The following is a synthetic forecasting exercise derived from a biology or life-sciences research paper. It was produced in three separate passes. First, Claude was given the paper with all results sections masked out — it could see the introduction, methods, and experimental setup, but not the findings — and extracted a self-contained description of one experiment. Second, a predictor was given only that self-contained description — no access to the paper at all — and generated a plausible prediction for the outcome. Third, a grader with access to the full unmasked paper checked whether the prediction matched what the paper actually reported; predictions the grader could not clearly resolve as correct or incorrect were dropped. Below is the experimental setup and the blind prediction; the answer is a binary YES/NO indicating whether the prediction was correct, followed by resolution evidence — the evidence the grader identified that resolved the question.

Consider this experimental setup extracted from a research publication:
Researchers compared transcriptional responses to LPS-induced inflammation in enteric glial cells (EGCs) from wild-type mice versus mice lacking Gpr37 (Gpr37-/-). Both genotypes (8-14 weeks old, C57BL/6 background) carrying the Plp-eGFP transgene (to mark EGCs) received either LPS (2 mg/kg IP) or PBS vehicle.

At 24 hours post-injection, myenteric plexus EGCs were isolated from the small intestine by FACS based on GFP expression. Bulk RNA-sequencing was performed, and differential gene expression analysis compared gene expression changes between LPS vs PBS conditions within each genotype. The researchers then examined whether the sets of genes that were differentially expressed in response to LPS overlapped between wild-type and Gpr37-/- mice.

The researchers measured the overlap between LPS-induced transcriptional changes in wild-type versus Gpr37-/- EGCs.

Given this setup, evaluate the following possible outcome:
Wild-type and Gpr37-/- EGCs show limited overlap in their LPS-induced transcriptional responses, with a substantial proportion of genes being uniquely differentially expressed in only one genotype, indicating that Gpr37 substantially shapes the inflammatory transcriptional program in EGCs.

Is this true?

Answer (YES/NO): YES